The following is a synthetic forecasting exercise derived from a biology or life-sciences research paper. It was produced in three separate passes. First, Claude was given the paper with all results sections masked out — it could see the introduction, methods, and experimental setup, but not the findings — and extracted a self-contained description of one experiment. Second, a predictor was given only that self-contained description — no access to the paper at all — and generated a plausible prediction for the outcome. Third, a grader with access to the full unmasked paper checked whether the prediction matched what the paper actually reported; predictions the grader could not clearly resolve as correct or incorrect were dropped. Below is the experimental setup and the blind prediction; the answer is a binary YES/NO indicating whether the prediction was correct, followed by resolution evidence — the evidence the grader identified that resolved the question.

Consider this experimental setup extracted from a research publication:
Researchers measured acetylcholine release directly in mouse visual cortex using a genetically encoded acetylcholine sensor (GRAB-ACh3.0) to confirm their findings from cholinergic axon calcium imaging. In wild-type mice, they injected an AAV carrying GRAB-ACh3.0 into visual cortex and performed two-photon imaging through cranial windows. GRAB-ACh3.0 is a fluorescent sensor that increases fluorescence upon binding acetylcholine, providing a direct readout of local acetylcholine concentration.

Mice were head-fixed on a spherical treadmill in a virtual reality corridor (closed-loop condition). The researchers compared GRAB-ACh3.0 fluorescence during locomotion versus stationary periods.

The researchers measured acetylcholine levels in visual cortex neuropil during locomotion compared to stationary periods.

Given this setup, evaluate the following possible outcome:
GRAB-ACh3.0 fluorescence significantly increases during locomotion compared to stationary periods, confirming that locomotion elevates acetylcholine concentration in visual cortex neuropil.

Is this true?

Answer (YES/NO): YES